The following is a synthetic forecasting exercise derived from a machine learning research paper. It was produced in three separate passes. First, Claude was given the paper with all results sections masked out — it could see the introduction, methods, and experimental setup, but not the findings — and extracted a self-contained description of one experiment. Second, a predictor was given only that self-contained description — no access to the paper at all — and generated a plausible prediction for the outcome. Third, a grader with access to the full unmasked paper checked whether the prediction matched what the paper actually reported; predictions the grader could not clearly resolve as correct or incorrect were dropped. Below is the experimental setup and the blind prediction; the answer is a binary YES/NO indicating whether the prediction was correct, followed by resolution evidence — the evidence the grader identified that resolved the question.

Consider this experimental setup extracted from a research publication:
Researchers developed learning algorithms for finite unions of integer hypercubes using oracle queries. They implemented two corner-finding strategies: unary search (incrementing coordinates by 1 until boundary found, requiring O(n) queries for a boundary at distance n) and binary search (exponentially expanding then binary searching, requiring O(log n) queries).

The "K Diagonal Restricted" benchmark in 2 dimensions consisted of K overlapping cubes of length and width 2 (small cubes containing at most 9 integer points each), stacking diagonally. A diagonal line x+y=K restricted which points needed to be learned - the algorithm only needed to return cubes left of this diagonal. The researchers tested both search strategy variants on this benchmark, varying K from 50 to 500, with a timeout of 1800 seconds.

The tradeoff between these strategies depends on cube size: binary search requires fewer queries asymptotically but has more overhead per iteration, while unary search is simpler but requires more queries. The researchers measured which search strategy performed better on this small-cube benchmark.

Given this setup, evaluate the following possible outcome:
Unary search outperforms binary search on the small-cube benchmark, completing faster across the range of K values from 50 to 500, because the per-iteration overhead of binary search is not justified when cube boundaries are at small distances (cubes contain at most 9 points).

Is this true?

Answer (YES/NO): YES